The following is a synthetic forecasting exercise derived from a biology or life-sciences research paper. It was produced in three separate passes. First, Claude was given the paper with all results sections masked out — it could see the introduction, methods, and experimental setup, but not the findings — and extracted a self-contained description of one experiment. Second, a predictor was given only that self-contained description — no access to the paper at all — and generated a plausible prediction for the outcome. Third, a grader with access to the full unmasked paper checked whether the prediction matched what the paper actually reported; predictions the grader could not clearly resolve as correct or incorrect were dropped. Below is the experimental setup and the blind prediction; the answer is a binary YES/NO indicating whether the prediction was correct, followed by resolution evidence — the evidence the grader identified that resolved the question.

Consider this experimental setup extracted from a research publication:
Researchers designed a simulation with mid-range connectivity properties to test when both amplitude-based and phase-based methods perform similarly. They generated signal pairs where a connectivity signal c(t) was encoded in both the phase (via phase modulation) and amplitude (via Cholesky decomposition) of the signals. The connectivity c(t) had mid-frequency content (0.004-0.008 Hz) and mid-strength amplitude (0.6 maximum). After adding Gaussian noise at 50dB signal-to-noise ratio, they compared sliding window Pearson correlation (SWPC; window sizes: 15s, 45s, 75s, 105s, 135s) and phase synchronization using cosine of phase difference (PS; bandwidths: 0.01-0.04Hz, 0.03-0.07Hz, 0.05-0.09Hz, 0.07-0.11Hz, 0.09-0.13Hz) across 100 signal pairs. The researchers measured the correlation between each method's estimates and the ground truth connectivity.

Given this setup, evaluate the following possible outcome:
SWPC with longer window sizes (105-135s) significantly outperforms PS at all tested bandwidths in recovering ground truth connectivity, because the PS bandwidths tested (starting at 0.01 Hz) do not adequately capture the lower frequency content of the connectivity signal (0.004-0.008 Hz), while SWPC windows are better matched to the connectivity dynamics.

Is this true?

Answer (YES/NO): NO